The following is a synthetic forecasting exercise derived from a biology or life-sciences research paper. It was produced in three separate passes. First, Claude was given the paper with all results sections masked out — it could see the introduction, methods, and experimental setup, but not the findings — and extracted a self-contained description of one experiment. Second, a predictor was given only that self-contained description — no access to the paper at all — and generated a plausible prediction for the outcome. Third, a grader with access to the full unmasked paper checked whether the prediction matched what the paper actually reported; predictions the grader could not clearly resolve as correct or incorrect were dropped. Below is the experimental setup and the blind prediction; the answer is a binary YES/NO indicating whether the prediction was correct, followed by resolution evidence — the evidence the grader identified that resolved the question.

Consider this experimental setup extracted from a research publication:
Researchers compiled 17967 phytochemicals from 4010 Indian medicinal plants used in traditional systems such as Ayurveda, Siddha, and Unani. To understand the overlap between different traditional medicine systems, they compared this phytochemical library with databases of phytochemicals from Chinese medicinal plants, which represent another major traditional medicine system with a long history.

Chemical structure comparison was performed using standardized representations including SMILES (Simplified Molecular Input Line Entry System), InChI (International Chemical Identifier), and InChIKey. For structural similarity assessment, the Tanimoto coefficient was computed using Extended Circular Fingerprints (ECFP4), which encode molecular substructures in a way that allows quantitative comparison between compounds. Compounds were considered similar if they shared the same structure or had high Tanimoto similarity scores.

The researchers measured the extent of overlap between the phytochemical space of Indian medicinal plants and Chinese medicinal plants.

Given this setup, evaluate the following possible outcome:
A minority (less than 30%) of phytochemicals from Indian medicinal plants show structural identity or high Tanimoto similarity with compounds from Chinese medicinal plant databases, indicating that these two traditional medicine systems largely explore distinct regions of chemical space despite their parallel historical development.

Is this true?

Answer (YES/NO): YES